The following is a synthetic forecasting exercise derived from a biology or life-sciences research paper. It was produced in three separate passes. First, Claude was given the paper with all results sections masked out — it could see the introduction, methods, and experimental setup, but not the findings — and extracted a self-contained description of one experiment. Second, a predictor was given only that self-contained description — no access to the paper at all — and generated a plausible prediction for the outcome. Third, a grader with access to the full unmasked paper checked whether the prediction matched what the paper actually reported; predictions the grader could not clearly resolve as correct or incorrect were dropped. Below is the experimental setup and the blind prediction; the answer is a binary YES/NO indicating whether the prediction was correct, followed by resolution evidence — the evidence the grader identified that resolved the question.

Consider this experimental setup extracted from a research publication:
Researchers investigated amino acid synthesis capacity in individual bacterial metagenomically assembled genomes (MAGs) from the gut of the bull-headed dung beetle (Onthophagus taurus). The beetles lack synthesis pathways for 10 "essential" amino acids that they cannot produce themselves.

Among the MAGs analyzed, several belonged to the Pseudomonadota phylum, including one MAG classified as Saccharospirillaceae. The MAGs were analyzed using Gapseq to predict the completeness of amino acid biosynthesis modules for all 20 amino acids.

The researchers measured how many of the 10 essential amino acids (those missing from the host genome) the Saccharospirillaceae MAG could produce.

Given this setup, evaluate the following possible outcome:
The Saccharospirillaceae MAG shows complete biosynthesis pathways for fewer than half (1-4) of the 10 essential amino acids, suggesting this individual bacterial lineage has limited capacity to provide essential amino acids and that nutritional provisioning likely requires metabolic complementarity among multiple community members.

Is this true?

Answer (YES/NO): NO